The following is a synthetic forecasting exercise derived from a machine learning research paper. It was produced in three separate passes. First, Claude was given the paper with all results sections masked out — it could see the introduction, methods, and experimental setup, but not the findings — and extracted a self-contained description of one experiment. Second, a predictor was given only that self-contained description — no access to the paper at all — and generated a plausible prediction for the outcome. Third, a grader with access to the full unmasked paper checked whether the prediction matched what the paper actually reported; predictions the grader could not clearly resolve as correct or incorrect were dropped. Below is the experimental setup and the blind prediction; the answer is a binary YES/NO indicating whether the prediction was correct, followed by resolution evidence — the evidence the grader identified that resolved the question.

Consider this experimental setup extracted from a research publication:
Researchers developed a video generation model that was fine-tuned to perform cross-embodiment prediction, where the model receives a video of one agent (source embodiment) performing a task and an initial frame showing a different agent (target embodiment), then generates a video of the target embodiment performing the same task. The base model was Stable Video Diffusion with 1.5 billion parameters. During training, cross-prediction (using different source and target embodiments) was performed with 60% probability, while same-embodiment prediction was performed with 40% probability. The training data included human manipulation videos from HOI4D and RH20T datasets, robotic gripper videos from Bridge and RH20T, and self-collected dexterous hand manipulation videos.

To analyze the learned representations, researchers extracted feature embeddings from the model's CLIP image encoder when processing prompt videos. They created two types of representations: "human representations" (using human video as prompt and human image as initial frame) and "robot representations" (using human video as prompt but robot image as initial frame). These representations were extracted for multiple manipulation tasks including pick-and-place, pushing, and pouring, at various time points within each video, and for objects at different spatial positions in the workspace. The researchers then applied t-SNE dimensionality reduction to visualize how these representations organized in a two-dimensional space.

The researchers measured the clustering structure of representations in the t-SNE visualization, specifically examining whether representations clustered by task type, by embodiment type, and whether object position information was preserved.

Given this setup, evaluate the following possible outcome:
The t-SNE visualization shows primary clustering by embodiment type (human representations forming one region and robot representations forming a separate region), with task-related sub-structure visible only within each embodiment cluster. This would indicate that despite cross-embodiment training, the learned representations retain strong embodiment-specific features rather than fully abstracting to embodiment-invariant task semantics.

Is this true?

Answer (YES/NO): NO